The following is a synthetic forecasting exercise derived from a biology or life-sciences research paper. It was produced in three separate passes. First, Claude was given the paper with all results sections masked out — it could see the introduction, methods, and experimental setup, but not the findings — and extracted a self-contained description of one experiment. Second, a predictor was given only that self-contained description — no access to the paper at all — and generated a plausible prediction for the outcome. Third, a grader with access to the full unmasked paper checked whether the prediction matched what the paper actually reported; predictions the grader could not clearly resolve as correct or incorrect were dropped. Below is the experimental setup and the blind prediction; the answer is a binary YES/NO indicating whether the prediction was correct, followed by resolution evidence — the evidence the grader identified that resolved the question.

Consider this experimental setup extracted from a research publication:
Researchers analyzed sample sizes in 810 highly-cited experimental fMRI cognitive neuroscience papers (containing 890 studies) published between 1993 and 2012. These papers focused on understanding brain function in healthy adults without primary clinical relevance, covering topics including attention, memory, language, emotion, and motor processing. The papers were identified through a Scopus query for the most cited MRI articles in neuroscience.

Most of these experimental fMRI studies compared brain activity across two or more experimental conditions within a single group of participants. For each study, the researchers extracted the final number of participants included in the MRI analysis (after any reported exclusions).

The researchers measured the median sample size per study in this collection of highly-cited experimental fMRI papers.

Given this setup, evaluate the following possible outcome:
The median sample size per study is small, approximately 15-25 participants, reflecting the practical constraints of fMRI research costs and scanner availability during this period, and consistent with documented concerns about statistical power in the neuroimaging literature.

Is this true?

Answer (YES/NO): NO